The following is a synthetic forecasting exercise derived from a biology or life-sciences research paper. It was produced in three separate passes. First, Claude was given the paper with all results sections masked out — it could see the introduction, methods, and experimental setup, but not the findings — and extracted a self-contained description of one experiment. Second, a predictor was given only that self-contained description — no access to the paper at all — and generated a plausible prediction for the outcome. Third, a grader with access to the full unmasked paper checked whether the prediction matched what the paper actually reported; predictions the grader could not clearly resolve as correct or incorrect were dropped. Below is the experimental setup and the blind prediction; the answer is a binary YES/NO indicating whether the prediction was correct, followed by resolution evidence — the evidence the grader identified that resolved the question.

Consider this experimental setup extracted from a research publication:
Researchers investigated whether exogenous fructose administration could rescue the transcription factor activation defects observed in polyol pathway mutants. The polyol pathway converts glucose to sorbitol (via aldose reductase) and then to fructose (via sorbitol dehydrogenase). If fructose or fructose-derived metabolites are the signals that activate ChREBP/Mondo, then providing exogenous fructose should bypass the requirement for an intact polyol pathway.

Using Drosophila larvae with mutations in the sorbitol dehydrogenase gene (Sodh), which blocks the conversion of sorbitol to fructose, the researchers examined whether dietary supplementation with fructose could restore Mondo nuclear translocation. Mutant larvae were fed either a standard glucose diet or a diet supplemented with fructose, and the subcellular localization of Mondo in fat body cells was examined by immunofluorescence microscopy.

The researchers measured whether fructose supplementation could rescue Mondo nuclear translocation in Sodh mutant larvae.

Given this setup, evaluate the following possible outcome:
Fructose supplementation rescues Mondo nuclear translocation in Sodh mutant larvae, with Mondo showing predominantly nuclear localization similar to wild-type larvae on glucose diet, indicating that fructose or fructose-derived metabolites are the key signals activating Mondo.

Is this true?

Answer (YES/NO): NO